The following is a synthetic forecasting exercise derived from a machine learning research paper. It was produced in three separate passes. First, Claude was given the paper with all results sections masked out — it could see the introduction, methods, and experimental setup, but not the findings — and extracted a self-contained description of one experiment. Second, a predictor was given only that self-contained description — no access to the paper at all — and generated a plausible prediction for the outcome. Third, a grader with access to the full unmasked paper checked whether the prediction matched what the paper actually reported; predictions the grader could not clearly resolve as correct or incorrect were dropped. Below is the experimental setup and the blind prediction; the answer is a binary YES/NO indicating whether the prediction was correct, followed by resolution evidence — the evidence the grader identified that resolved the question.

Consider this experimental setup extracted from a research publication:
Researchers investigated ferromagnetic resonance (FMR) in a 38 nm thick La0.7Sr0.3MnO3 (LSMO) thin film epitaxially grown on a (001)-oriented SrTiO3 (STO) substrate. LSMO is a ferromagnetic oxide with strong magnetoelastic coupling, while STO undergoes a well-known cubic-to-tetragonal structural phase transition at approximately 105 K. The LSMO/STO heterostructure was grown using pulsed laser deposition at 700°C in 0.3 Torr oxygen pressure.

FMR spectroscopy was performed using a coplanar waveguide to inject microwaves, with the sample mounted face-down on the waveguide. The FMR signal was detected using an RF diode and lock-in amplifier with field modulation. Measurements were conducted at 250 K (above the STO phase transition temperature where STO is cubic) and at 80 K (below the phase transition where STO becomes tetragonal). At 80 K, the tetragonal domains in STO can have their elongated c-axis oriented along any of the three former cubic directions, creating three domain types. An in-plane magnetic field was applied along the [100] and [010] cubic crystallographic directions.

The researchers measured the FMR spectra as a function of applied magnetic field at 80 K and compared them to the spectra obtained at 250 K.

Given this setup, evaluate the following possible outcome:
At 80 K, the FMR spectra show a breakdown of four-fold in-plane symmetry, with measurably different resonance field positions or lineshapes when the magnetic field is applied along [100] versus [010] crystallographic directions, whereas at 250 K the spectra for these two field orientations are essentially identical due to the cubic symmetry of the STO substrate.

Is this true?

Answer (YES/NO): YES